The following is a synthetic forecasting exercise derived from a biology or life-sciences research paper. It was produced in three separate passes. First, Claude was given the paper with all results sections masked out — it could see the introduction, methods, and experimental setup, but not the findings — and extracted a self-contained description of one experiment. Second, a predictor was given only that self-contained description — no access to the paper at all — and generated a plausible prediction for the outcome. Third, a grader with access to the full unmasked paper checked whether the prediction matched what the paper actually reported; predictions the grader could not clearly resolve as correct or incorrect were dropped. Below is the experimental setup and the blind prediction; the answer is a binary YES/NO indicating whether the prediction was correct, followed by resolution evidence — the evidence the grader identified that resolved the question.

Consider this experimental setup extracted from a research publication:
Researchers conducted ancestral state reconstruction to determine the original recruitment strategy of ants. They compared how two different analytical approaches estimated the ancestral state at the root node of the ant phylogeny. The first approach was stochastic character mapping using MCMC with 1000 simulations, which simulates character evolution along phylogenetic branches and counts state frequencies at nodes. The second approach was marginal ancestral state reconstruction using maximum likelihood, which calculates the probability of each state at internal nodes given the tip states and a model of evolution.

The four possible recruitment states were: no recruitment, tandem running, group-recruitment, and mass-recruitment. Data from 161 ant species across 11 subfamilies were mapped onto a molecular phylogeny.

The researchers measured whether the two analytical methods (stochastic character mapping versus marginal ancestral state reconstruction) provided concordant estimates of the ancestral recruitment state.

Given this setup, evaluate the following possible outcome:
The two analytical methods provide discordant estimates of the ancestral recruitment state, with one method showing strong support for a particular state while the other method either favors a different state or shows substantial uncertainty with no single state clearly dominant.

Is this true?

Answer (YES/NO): NO